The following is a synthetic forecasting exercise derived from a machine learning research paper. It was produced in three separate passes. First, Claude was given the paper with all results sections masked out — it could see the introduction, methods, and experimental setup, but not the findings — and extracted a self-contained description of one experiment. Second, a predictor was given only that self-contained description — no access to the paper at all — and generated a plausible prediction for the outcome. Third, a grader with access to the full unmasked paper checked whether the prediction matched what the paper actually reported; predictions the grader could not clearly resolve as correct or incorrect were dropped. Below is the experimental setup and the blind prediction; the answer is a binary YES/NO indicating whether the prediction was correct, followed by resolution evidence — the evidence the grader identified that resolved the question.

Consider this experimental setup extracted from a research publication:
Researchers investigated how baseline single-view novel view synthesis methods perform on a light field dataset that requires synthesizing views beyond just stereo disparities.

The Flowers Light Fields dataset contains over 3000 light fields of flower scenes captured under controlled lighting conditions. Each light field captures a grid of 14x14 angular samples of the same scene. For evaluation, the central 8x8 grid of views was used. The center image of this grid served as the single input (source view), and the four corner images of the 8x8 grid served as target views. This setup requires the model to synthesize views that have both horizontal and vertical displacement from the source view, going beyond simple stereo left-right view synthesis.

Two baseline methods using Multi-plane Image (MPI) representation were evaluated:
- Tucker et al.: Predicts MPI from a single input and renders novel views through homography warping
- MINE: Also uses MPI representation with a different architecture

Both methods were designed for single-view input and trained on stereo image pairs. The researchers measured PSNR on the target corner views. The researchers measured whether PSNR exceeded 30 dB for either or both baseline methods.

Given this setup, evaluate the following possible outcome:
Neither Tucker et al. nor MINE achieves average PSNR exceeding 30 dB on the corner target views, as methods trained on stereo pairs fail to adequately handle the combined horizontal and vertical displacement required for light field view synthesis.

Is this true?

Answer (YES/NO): NO